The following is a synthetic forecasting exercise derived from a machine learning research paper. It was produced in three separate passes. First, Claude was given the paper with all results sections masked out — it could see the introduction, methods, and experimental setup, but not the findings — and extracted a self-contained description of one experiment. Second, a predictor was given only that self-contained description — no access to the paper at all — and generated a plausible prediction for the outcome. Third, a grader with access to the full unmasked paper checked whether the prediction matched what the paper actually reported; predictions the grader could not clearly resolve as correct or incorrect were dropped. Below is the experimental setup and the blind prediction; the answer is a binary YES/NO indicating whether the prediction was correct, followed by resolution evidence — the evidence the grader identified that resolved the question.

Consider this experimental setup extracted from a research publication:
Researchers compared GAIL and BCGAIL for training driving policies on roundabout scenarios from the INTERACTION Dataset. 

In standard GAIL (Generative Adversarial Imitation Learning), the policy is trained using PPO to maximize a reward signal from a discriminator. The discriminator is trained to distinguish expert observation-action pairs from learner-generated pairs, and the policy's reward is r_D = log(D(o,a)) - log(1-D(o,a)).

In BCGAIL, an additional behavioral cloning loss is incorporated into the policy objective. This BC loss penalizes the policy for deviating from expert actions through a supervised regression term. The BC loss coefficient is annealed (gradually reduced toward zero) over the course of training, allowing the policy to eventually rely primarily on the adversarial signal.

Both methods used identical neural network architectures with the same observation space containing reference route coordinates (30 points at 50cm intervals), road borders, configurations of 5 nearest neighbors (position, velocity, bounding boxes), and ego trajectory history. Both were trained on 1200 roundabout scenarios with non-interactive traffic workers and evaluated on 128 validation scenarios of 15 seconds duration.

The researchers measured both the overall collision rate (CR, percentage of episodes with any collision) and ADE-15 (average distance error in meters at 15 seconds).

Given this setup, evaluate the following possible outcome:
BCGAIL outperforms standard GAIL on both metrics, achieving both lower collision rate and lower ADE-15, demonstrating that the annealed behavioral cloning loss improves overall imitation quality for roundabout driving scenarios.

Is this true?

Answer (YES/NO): NO